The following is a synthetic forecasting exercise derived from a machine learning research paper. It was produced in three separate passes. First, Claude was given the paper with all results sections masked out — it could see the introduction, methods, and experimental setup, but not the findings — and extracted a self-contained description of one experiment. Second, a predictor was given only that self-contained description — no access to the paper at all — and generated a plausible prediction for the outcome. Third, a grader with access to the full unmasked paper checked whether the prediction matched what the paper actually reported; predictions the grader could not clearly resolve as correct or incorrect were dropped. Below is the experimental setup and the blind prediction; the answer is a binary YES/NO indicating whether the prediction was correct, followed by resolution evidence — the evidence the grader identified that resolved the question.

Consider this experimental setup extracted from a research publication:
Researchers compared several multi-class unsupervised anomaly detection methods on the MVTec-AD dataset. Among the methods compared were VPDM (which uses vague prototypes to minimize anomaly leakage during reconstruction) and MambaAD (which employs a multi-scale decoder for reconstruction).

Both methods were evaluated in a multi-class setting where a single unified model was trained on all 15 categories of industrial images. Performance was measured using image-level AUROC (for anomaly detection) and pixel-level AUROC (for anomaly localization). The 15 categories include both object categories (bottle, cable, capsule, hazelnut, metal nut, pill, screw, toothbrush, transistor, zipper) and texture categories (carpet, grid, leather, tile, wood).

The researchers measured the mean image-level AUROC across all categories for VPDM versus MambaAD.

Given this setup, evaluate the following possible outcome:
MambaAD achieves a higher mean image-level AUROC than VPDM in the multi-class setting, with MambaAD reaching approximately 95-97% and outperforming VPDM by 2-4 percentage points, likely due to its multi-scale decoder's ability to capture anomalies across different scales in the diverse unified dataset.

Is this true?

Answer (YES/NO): NO